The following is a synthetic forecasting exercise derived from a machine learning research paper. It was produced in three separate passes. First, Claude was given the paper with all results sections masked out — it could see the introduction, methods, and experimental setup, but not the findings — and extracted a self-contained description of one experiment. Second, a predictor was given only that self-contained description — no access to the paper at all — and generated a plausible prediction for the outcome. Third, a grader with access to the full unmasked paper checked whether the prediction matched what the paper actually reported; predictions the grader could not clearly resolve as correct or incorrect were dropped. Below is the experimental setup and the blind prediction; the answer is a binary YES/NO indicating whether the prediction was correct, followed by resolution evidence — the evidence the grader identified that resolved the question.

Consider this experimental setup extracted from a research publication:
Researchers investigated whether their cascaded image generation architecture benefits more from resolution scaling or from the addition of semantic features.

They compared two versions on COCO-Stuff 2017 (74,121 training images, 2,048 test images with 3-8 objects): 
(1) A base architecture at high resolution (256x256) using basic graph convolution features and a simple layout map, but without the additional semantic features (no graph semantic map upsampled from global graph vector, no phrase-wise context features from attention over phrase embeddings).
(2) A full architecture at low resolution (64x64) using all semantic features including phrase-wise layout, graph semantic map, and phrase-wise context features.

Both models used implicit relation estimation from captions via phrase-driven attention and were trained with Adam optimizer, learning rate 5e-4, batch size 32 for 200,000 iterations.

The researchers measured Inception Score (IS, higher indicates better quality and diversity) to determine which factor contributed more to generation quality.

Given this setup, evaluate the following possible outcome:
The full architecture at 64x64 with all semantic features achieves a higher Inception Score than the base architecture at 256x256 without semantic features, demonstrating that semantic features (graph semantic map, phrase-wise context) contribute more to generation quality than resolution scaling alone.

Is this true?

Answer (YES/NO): YES